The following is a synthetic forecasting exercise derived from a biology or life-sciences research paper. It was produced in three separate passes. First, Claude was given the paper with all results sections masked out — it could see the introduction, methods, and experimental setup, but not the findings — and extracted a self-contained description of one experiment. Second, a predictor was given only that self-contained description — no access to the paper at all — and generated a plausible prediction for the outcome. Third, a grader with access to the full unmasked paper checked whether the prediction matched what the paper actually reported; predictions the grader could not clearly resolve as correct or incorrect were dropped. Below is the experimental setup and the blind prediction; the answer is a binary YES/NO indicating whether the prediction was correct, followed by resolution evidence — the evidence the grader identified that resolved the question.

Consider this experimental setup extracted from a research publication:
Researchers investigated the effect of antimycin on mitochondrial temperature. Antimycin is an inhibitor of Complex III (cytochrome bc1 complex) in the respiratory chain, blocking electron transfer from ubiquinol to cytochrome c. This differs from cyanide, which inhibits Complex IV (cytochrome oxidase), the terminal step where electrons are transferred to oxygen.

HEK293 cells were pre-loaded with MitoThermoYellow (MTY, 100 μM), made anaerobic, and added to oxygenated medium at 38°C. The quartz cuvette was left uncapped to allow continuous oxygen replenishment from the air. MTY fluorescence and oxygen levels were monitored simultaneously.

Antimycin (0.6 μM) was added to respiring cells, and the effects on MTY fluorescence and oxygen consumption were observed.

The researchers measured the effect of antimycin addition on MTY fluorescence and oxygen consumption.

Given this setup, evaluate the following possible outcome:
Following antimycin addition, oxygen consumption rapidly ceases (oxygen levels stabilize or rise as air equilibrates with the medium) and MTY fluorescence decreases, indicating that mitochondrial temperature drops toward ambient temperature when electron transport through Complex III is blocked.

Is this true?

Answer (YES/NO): NO